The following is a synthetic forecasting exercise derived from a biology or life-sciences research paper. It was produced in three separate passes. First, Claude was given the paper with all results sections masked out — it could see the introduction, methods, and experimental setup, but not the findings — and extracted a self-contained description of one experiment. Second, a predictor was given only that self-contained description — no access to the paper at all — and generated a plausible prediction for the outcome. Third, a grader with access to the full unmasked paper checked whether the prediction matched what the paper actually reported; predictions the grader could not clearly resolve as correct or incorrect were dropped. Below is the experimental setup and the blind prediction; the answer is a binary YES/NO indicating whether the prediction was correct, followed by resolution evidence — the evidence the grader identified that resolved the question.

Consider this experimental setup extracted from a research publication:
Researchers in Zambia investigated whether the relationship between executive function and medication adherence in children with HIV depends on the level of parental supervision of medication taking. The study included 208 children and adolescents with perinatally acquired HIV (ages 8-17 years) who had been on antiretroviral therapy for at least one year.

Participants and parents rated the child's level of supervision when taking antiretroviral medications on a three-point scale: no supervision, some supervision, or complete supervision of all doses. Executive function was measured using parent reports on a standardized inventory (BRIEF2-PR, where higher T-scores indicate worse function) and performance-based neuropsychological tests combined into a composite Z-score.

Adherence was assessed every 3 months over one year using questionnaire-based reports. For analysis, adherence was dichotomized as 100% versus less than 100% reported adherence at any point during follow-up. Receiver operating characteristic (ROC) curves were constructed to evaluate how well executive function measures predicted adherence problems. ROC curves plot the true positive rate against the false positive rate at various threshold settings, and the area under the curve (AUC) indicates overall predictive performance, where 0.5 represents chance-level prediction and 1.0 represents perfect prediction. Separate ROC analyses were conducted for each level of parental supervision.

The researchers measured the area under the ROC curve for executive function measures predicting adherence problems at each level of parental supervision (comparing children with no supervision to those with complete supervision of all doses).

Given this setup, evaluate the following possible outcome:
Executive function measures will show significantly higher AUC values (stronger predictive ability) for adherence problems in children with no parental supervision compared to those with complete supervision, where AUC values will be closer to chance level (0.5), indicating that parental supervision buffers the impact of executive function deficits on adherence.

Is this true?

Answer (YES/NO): YES